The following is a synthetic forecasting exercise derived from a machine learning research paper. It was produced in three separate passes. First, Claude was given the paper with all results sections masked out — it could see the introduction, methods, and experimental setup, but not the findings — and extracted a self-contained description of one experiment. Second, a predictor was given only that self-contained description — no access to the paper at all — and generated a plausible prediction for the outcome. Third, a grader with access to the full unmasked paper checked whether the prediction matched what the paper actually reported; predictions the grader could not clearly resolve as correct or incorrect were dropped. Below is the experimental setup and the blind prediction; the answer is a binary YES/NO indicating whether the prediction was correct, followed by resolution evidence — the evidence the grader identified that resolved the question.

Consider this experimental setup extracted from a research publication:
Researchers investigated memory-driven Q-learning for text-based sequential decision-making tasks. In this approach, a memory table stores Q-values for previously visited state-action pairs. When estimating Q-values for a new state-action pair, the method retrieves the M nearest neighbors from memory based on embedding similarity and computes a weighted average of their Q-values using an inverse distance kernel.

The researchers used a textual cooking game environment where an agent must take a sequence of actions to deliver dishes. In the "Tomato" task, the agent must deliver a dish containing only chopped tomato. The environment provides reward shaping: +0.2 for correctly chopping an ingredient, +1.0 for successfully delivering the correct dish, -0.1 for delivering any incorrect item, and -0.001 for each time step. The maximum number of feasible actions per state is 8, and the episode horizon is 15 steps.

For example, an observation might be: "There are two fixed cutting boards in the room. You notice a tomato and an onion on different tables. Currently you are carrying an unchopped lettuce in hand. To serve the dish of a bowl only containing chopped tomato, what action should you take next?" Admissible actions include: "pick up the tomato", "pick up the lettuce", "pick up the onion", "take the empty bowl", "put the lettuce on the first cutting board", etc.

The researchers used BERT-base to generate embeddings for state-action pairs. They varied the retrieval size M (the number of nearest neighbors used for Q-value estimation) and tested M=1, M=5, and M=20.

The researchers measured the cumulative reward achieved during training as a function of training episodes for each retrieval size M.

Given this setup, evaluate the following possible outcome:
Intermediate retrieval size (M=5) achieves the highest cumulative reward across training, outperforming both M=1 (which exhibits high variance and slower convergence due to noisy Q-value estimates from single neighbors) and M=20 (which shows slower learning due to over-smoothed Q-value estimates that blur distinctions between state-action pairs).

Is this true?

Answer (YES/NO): NO